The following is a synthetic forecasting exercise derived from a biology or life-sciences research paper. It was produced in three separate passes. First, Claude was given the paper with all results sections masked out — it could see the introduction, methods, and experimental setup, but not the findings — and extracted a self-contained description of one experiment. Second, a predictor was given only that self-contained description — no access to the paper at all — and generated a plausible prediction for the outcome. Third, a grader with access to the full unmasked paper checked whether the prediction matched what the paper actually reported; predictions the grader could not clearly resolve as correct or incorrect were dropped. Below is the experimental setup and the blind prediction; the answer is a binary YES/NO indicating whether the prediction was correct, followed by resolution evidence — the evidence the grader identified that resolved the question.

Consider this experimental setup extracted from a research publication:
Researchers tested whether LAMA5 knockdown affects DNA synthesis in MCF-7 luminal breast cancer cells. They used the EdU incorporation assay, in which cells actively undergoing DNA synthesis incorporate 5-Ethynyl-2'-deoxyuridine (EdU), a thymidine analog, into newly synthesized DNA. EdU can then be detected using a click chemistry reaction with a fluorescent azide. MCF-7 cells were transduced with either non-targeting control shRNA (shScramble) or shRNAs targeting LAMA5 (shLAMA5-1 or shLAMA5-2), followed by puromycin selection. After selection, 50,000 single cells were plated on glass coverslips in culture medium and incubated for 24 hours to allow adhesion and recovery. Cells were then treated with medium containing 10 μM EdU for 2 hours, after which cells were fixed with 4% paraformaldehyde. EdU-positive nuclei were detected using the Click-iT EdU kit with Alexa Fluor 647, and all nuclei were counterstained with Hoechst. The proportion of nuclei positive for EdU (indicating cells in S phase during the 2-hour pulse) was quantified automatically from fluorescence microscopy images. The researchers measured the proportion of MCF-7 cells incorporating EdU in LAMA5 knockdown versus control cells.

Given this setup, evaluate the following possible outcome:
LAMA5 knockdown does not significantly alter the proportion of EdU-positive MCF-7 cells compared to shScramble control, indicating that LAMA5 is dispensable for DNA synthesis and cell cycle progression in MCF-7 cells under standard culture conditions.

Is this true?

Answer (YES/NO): NO